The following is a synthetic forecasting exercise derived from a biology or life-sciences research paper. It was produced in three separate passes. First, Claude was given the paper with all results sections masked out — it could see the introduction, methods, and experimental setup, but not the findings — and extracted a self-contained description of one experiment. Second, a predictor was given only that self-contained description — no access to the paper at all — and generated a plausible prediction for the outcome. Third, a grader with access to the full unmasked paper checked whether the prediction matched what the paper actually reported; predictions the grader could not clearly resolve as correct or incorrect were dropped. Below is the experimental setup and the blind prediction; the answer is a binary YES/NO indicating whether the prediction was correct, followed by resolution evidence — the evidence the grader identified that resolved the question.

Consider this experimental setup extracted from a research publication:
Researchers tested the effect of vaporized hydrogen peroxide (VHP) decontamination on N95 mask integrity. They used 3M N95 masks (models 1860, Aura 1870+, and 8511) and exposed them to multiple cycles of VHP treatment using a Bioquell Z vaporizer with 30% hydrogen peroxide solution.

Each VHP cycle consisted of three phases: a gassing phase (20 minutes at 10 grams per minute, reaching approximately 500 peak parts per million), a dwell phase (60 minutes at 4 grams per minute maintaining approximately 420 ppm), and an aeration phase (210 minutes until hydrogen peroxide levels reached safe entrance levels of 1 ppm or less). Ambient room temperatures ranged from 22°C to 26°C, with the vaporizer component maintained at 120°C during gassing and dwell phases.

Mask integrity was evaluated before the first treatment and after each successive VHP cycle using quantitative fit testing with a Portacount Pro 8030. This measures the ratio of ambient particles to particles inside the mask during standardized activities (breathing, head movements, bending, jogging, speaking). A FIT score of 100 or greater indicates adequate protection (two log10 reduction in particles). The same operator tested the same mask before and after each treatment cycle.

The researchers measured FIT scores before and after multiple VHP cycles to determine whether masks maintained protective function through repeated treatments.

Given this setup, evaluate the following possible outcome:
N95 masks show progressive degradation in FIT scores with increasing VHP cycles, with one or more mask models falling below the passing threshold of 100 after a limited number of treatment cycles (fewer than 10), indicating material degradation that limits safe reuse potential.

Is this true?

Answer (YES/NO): NO